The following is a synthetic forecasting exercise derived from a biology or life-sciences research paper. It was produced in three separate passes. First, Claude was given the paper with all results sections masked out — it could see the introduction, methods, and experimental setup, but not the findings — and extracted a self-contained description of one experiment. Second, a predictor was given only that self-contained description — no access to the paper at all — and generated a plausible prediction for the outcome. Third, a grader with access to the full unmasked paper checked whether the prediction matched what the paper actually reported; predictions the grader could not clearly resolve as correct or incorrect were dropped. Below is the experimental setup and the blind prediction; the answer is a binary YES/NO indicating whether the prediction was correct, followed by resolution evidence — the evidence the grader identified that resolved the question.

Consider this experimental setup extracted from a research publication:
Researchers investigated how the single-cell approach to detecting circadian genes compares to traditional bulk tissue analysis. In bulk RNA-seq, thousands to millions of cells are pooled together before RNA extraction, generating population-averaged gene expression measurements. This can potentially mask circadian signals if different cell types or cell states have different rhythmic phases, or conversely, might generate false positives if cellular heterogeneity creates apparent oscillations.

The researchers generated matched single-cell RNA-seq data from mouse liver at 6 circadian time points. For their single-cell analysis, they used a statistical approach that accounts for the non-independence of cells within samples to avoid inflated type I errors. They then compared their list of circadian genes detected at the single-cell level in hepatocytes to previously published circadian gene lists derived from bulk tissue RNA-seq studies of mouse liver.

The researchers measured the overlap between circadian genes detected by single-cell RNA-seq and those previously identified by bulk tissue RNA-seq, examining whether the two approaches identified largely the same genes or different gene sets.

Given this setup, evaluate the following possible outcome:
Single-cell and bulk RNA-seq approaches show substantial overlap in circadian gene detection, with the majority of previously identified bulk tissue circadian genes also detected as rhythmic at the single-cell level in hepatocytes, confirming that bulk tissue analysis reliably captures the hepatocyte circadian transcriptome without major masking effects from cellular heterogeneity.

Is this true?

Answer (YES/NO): NO